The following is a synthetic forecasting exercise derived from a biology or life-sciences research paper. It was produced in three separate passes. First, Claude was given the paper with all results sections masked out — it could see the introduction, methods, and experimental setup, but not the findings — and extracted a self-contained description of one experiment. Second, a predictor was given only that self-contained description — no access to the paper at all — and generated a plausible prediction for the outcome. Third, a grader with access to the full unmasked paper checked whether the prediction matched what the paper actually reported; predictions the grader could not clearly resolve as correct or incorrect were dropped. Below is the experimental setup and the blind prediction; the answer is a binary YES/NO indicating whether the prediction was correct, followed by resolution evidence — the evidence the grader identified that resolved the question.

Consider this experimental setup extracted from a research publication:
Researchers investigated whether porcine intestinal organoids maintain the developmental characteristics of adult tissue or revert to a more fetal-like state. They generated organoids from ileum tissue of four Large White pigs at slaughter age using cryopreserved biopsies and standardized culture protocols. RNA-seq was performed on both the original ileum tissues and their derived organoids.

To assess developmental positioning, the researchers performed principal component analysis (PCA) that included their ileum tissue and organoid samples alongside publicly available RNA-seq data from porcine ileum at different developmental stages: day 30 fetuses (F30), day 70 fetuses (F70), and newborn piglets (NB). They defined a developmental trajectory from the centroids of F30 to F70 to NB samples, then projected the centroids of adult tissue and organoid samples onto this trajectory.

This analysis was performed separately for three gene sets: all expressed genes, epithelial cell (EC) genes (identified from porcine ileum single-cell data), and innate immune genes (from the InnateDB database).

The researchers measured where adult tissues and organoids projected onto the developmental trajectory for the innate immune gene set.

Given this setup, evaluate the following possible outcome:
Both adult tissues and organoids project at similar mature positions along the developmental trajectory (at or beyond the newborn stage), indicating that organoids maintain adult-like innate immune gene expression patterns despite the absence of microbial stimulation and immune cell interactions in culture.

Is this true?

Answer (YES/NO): NO